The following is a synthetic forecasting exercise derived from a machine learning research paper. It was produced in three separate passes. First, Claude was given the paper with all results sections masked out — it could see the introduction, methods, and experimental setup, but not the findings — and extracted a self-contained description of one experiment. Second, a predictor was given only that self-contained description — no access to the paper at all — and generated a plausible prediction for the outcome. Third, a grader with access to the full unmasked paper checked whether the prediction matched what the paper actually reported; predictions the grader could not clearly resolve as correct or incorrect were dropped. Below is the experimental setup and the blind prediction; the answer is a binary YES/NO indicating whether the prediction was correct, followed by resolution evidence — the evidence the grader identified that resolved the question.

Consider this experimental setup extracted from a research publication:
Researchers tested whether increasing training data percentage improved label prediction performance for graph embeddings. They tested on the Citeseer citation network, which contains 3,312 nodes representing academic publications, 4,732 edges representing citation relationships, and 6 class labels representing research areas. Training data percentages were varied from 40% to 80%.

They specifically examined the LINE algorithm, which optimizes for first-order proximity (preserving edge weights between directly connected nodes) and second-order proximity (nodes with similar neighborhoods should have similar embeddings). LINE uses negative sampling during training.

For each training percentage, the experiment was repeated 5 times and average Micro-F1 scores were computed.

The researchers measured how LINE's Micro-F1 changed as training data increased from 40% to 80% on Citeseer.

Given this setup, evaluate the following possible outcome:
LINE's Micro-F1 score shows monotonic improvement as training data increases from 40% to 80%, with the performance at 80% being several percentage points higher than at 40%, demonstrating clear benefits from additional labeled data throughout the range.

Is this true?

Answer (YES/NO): YES